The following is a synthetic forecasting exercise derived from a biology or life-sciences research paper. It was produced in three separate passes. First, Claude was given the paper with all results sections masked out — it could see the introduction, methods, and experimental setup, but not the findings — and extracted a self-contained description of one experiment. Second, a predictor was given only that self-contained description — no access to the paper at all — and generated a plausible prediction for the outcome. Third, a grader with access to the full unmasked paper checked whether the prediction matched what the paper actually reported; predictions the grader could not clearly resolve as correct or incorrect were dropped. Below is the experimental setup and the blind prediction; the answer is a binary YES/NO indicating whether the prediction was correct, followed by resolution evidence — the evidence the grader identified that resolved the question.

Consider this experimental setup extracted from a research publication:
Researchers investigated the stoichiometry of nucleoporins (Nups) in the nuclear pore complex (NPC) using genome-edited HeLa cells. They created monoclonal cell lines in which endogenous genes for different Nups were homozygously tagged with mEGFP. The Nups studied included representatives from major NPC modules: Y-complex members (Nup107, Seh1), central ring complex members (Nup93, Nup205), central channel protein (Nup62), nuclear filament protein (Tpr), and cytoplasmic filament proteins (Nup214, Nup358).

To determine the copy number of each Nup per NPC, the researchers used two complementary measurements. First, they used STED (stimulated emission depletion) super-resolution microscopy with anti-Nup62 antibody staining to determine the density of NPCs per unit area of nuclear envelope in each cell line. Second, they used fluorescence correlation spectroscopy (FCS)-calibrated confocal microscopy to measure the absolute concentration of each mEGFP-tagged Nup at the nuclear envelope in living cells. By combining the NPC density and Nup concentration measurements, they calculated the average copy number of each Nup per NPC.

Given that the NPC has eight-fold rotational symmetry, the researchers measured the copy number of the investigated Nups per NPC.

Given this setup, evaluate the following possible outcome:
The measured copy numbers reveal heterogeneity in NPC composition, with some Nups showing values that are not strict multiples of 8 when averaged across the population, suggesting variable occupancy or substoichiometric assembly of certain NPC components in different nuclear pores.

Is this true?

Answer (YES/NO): NO